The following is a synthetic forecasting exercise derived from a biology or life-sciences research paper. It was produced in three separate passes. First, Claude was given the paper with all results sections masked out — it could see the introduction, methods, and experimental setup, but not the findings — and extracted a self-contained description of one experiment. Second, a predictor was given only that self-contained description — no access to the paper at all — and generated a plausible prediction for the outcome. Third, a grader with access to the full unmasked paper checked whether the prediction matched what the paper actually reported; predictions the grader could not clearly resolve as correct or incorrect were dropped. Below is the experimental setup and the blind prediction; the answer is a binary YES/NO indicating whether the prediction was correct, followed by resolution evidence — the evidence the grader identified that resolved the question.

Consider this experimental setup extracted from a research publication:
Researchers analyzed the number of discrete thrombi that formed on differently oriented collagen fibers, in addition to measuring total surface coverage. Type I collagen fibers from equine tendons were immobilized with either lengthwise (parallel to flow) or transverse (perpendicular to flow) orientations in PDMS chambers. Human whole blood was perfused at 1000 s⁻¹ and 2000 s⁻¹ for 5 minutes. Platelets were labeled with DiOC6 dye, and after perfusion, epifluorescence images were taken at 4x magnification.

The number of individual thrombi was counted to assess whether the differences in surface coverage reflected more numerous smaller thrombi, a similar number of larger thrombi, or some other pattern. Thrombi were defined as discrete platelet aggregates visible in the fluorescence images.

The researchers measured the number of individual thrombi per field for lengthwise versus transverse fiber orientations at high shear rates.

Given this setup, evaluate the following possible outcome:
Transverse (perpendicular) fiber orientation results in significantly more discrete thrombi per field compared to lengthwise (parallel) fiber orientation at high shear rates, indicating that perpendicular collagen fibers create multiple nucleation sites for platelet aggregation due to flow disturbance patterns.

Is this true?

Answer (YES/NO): NO